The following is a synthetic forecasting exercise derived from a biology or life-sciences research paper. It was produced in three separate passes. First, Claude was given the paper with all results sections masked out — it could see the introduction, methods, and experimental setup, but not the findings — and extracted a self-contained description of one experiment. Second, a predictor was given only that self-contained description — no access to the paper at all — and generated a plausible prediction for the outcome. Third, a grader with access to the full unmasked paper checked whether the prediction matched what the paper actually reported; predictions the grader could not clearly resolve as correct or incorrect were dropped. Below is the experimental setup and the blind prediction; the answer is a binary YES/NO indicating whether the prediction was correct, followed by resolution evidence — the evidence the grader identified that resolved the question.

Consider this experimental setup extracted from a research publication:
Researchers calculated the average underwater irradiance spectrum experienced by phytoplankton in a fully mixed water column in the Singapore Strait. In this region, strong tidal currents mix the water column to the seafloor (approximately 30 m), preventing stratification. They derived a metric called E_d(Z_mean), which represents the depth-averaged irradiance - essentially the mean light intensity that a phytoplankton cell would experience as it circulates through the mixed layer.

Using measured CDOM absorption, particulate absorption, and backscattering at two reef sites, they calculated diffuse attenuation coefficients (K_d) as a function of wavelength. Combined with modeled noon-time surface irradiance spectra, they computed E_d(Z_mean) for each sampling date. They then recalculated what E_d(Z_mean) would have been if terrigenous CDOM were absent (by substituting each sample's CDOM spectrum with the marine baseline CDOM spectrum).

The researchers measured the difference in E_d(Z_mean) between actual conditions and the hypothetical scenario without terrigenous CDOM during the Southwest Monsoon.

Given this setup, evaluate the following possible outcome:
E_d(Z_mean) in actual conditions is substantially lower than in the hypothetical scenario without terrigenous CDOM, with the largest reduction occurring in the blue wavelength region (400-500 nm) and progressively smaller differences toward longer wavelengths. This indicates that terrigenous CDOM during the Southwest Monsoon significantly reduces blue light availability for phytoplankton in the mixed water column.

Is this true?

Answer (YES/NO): YES